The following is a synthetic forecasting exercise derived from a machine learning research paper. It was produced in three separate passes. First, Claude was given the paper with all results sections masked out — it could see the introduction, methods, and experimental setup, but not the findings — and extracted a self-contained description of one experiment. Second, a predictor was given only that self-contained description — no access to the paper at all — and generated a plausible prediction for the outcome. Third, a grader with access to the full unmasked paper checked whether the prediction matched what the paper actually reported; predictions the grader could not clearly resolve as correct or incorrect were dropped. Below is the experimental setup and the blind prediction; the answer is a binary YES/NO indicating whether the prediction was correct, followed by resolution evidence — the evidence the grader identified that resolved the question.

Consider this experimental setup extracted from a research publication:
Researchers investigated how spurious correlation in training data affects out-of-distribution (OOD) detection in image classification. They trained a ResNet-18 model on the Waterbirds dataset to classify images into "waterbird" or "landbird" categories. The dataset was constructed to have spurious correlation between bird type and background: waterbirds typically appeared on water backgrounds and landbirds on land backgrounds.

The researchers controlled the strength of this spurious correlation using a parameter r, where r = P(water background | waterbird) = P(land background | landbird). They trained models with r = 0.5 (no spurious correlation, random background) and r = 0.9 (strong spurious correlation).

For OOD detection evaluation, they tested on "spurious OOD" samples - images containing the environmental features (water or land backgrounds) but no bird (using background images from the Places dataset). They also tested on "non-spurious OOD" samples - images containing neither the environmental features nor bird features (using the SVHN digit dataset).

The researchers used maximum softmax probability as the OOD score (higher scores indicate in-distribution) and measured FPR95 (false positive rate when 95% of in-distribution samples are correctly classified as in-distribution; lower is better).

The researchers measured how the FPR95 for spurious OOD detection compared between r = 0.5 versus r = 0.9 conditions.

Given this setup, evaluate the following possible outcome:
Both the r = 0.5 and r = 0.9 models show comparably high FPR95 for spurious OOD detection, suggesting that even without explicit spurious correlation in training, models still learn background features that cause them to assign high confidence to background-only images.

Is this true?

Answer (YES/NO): NO